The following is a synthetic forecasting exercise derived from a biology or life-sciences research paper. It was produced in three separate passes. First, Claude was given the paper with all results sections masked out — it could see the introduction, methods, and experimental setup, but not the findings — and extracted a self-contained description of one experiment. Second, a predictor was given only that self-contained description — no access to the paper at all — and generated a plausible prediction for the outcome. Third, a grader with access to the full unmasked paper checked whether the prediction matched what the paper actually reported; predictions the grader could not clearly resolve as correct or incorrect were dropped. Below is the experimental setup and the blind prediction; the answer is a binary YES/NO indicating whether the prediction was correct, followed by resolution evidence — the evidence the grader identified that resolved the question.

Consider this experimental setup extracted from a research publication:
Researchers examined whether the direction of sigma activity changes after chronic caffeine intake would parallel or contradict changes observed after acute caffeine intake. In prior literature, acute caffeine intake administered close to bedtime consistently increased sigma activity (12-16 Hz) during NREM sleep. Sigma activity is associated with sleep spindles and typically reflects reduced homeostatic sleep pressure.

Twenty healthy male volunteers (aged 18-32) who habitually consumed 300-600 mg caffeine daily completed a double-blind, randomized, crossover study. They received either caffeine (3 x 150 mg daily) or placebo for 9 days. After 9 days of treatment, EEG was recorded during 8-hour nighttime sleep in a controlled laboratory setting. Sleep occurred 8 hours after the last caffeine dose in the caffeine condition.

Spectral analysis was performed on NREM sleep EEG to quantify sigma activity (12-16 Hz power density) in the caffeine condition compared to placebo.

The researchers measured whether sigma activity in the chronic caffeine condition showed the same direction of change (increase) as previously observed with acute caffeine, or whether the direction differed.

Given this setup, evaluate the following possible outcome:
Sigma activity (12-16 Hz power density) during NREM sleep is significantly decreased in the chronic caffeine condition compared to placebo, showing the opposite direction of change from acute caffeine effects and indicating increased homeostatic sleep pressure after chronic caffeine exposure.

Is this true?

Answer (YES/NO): YES